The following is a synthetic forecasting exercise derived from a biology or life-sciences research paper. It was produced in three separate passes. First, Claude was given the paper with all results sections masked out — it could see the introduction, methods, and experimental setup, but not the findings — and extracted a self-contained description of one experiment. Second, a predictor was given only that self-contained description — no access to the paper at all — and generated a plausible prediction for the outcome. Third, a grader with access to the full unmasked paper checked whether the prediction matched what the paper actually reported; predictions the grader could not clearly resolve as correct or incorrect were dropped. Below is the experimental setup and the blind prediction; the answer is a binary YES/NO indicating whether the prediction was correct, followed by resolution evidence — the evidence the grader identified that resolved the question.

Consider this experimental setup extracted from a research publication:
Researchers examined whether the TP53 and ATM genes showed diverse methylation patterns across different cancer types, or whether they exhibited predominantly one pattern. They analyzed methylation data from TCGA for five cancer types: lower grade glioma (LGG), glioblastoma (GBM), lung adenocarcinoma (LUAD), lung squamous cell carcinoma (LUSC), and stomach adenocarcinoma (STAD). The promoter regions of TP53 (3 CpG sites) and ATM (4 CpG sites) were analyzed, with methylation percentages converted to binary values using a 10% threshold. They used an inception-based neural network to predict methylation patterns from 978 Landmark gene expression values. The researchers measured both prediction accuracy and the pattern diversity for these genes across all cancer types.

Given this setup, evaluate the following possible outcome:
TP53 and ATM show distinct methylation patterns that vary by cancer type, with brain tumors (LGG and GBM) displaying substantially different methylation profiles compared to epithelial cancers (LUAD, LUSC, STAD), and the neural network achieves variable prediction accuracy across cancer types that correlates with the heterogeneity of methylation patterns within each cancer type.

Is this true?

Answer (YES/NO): NO